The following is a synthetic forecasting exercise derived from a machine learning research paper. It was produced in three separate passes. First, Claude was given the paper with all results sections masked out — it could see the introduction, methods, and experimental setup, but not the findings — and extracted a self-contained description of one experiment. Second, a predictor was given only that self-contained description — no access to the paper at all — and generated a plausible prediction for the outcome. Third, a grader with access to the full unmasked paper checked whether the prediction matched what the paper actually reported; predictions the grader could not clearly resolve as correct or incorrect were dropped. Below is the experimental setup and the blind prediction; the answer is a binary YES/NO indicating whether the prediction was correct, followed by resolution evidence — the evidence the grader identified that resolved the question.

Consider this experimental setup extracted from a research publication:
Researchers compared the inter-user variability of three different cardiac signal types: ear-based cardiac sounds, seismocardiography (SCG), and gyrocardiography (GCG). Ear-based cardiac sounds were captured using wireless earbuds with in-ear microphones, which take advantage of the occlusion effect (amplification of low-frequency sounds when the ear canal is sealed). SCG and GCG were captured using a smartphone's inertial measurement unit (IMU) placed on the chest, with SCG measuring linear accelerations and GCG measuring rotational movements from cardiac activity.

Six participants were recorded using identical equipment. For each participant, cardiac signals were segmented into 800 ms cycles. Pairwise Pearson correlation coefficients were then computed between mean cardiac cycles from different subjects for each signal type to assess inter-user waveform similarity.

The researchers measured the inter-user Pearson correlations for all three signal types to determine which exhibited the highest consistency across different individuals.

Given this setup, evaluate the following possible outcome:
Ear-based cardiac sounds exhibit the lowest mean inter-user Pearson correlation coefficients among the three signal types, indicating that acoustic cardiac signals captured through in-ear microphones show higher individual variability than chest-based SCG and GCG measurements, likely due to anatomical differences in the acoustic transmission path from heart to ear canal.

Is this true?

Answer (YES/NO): NO